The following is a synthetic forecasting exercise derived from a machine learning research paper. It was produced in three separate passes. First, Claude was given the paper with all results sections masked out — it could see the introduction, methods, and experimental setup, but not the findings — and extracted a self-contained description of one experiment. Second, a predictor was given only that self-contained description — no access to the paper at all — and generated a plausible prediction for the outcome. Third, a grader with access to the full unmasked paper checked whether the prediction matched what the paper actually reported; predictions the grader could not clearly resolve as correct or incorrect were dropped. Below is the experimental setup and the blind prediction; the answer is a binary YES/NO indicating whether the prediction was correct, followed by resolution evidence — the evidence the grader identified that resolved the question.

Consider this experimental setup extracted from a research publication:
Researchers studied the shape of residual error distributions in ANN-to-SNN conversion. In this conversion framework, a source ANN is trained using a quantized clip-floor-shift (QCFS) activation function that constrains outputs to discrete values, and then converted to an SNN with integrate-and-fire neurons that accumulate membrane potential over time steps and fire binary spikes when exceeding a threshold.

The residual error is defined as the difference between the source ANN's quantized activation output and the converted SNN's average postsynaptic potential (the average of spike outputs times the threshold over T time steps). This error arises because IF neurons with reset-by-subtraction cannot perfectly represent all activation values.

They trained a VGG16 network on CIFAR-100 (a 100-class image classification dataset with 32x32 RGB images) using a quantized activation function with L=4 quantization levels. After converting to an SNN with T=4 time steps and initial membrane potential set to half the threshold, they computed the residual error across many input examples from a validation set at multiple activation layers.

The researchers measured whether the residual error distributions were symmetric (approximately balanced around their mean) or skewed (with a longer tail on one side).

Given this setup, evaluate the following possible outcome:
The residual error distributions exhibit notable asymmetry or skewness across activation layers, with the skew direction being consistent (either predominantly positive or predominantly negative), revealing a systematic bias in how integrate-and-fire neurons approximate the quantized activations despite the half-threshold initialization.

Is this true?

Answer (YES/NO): NO